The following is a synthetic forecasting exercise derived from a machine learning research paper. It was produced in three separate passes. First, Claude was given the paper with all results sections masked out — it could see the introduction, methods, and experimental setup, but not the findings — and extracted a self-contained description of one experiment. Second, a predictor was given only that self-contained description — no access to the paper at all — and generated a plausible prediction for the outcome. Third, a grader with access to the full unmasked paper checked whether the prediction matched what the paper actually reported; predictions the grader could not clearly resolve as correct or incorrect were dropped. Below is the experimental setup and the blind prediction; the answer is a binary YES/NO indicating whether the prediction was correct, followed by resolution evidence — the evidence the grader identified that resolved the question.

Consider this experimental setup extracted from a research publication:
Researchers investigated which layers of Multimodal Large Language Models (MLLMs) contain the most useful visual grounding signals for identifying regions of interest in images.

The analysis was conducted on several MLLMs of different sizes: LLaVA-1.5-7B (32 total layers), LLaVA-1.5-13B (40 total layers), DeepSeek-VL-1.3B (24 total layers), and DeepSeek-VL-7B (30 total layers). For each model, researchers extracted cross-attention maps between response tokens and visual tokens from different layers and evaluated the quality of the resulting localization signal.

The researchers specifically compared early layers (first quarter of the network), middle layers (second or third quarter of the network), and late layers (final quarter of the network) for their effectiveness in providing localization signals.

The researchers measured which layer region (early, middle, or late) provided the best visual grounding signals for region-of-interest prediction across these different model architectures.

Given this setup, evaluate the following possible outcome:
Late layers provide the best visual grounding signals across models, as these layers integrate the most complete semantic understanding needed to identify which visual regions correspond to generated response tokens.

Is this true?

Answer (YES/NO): NO